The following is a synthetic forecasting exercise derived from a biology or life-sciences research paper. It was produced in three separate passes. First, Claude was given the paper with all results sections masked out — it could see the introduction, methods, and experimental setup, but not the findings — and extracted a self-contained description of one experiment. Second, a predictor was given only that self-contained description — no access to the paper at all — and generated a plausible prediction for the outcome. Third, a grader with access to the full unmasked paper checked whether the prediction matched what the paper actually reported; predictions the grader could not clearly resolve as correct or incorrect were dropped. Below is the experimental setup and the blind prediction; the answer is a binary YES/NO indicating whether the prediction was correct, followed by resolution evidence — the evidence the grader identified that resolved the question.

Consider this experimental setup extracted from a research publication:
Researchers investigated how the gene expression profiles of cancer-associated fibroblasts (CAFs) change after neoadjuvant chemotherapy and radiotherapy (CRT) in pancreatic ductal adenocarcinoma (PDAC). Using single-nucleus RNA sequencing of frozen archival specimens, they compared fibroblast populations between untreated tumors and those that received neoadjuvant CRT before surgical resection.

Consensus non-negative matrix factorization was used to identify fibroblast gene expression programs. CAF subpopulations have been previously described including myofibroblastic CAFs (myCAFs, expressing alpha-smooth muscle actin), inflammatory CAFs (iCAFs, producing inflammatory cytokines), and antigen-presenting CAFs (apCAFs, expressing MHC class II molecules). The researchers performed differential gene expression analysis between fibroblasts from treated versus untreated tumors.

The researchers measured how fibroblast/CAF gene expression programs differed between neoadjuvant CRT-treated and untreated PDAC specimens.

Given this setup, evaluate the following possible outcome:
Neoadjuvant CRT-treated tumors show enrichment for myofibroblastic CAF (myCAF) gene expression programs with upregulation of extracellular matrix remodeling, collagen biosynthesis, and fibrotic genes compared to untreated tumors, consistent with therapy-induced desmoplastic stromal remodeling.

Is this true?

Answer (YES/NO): YES